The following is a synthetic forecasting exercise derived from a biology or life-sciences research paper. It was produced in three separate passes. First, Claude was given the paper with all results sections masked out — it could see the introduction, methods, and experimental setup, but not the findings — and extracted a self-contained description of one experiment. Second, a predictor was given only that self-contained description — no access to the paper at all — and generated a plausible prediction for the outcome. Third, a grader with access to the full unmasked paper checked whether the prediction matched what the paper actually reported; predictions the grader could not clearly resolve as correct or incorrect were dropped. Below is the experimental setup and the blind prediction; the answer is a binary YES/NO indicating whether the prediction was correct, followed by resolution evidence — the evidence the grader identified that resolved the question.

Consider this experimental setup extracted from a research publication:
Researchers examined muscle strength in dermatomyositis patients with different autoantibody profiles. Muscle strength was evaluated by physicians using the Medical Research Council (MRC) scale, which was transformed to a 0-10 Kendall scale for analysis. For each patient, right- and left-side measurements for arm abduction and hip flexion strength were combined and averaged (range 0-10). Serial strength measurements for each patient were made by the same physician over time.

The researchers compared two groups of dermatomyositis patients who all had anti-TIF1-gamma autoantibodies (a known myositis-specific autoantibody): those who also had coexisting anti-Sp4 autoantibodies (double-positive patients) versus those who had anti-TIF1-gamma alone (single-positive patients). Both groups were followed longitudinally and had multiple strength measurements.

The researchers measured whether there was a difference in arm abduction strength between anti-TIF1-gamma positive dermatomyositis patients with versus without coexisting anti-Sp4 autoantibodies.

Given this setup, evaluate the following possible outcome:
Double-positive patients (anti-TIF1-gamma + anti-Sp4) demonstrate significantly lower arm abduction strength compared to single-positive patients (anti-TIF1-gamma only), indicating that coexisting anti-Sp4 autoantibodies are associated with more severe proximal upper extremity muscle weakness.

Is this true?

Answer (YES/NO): NO